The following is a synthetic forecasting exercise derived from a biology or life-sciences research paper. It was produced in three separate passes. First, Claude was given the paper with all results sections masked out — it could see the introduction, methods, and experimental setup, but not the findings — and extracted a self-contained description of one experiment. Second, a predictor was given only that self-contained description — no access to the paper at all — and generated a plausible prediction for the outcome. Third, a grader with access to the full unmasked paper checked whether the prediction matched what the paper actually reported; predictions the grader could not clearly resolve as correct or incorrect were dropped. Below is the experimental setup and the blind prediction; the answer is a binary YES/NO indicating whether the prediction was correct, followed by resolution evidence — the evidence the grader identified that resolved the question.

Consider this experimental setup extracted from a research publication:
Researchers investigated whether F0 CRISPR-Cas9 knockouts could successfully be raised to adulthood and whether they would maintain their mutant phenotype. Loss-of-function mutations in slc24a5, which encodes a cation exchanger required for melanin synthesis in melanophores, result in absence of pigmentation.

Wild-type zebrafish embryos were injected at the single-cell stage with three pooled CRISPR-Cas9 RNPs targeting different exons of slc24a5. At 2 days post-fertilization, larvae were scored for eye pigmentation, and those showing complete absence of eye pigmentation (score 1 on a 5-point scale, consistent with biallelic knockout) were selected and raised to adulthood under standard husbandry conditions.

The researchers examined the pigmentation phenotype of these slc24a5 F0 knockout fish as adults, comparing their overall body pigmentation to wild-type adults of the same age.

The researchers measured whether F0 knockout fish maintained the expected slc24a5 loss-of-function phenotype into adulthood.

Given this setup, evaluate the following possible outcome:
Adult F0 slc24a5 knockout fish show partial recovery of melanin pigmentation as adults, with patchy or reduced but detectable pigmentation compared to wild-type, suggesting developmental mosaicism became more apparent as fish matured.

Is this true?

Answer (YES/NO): NO